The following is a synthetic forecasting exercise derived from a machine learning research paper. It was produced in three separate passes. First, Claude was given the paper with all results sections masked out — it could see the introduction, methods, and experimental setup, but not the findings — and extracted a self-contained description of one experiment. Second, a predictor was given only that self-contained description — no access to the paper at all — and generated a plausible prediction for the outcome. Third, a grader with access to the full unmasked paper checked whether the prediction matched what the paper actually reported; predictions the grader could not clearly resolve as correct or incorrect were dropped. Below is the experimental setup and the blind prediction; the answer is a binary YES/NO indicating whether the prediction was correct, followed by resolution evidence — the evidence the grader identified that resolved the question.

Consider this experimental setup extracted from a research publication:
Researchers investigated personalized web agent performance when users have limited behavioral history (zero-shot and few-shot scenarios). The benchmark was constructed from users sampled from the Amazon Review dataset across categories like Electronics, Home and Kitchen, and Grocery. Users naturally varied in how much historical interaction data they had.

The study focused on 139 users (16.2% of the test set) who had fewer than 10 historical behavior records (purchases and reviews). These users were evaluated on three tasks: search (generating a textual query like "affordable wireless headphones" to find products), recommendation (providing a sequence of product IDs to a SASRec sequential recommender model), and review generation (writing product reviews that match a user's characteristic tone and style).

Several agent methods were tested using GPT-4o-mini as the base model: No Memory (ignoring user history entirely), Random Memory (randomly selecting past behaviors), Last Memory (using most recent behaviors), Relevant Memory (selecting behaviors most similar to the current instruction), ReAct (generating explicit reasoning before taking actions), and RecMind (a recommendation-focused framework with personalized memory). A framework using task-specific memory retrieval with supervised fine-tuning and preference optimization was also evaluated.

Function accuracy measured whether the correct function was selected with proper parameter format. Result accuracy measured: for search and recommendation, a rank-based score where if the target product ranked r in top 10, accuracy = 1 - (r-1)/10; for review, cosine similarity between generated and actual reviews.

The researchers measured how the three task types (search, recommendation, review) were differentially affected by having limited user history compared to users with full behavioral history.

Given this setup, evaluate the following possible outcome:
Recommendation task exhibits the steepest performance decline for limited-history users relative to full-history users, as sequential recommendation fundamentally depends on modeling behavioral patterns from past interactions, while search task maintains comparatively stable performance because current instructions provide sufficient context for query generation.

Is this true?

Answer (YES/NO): NO